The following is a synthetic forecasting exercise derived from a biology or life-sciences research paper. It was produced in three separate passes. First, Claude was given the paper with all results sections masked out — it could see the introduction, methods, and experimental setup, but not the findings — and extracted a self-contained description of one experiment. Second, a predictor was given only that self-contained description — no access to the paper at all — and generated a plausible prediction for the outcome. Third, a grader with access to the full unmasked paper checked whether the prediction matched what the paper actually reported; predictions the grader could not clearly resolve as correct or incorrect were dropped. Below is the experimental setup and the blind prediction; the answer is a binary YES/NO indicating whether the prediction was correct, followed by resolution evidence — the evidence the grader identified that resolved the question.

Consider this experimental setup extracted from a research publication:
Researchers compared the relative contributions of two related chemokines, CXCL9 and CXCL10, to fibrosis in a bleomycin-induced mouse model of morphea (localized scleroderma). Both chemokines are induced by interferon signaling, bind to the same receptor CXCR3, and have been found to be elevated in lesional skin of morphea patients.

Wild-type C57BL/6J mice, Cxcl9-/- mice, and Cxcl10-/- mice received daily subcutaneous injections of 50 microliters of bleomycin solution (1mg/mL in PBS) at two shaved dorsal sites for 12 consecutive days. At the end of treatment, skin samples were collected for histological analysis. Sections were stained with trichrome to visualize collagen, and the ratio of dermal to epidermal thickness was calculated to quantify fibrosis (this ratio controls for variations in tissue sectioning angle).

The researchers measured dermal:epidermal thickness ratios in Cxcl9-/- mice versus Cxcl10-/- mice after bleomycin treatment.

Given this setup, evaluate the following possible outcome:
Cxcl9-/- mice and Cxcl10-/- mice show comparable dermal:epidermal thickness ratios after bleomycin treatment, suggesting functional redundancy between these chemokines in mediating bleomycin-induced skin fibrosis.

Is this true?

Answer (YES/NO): NO